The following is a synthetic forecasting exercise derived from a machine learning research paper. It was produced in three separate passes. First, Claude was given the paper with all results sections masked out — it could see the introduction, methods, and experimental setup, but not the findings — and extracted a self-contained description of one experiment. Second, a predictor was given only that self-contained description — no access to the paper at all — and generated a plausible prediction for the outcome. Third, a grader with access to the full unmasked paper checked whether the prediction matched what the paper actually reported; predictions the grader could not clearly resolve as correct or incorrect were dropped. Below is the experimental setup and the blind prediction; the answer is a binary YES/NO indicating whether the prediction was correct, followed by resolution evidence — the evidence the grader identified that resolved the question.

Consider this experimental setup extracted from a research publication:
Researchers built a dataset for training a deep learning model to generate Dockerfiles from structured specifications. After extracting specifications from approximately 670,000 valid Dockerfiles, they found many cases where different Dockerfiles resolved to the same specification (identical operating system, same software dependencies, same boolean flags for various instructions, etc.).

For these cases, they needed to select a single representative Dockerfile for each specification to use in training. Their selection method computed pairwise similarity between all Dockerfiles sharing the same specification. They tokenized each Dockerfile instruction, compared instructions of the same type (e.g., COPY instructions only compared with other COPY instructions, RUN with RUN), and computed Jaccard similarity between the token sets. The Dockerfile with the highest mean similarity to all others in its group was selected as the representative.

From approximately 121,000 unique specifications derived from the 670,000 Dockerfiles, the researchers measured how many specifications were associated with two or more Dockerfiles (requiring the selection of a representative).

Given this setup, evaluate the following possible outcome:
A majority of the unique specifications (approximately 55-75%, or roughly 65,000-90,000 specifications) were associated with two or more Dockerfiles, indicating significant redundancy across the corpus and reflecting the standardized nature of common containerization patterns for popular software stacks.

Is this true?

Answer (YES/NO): NO